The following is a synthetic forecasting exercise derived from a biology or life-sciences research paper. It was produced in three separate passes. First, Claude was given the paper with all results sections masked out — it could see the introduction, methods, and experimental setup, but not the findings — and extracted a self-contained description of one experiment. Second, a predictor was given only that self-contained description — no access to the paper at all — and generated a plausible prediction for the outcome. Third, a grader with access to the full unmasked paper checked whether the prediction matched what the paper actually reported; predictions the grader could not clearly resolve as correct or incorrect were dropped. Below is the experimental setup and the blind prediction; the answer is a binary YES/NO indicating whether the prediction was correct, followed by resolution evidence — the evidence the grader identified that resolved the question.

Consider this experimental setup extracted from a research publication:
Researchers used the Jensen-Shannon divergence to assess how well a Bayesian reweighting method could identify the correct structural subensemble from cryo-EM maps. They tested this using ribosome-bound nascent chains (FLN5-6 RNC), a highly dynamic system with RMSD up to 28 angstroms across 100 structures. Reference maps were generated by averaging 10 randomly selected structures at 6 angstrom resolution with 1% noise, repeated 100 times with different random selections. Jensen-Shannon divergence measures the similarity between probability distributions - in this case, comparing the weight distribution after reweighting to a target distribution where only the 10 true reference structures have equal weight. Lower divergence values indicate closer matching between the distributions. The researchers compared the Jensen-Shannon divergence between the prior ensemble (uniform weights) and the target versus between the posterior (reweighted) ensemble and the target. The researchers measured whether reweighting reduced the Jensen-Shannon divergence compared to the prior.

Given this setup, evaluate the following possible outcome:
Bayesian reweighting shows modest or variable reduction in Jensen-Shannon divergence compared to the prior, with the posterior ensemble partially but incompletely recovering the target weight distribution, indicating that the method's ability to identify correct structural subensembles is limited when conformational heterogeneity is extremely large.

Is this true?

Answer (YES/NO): NO